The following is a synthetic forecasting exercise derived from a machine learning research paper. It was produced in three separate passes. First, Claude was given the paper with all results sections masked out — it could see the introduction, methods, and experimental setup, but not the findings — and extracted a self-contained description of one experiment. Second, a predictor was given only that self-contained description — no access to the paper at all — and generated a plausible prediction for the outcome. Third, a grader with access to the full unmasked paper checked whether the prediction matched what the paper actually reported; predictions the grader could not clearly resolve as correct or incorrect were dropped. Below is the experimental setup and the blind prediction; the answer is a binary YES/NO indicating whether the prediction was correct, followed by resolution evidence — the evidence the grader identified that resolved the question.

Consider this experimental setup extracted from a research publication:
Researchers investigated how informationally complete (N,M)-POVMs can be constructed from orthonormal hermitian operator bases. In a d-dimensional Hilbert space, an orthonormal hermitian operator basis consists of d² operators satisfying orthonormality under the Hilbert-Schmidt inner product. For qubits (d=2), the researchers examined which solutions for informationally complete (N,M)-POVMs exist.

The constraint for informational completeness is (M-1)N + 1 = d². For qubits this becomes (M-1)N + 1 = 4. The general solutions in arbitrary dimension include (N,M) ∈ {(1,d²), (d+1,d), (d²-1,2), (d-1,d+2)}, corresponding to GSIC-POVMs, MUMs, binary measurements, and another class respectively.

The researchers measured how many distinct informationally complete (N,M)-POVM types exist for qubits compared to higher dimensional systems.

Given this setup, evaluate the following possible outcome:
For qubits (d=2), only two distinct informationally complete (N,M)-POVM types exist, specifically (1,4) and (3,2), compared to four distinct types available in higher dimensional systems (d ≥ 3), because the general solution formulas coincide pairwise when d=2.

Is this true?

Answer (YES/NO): YES